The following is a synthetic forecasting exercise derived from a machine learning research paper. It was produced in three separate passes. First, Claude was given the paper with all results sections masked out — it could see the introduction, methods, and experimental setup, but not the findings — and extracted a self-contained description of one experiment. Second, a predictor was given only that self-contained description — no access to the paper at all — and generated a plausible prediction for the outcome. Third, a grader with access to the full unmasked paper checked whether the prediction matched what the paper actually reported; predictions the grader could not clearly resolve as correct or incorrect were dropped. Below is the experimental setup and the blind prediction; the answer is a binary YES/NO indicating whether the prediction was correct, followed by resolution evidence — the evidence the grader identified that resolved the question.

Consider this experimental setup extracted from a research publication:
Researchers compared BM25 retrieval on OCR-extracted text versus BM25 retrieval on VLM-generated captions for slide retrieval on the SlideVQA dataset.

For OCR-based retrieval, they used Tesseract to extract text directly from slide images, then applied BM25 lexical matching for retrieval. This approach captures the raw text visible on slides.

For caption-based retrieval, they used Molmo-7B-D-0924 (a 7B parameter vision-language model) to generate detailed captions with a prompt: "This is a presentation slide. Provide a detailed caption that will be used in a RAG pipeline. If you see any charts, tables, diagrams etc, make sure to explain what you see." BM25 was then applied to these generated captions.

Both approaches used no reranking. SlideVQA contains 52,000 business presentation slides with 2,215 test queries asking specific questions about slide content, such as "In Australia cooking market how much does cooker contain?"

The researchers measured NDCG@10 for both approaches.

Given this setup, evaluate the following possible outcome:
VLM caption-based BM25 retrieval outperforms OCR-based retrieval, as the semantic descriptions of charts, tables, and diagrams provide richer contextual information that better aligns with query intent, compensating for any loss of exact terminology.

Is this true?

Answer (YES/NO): YES